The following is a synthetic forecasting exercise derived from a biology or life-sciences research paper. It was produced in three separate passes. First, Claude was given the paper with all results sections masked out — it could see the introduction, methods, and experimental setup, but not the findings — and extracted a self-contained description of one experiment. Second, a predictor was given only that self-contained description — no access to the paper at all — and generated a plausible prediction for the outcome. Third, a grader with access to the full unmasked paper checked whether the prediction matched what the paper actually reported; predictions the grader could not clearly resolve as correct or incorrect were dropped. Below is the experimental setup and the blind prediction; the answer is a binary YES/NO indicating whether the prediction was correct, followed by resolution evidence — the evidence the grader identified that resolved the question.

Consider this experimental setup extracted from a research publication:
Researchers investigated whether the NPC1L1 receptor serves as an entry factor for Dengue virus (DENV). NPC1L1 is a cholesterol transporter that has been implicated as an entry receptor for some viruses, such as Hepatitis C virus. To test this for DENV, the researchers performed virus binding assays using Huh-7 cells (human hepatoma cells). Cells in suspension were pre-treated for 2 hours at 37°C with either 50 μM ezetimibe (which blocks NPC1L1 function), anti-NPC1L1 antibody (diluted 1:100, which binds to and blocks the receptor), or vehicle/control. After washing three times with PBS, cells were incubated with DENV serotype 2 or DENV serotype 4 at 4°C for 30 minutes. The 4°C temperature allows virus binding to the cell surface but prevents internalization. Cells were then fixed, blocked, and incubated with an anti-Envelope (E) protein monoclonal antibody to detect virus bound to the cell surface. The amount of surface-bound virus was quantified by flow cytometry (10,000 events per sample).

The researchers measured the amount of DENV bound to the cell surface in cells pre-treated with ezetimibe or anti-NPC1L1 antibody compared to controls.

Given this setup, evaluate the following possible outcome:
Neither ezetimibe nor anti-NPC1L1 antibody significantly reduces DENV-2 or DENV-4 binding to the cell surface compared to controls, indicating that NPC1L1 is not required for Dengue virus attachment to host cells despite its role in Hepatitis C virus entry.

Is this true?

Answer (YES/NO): YES